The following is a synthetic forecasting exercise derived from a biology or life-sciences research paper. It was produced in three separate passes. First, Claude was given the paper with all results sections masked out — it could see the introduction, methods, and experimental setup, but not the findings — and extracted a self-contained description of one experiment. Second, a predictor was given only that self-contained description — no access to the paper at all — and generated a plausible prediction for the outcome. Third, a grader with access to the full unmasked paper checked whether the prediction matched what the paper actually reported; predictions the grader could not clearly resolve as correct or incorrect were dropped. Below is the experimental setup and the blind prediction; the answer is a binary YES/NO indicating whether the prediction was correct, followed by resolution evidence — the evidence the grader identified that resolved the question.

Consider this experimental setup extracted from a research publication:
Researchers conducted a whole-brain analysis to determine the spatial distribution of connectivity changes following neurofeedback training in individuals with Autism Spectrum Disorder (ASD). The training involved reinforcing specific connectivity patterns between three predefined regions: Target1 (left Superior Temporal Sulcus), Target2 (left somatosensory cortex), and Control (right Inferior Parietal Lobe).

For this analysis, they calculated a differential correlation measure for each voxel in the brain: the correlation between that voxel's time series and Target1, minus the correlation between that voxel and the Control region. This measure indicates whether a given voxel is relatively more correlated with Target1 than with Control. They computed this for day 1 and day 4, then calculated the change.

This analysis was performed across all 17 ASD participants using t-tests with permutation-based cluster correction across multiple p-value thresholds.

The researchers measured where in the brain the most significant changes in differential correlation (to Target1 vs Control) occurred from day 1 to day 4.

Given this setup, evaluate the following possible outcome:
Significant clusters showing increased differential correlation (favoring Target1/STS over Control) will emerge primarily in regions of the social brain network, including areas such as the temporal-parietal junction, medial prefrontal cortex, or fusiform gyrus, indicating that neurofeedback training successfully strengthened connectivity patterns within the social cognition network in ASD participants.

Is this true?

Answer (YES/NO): NO